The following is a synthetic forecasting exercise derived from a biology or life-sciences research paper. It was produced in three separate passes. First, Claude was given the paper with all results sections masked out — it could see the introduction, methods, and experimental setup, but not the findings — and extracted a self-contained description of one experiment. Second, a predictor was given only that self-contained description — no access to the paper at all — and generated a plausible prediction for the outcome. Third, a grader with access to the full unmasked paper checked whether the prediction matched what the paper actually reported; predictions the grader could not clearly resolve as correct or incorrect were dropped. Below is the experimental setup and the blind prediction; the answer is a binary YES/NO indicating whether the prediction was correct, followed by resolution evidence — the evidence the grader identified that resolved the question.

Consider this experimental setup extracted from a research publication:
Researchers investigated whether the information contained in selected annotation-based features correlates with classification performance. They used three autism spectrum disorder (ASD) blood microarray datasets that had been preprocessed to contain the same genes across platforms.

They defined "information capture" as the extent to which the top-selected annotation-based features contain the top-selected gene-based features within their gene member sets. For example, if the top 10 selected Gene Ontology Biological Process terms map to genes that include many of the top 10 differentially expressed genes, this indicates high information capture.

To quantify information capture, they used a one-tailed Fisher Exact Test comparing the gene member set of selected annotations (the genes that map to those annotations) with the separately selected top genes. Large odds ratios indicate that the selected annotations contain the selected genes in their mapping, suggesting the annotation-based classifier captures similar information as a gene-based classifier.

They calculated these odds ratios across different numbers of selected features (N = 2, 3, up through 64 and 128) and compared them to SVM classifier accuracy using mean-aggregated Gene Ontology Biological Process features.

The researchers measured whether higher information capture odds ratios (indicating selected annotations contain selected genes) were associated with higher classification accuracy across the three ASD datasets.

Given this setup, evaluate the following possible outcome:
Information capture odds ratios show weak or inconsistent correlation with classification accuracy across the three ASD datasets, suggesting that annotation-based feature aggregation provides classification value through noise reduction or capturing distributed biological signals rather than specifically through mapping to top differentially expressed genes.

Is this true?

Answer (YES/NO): NO